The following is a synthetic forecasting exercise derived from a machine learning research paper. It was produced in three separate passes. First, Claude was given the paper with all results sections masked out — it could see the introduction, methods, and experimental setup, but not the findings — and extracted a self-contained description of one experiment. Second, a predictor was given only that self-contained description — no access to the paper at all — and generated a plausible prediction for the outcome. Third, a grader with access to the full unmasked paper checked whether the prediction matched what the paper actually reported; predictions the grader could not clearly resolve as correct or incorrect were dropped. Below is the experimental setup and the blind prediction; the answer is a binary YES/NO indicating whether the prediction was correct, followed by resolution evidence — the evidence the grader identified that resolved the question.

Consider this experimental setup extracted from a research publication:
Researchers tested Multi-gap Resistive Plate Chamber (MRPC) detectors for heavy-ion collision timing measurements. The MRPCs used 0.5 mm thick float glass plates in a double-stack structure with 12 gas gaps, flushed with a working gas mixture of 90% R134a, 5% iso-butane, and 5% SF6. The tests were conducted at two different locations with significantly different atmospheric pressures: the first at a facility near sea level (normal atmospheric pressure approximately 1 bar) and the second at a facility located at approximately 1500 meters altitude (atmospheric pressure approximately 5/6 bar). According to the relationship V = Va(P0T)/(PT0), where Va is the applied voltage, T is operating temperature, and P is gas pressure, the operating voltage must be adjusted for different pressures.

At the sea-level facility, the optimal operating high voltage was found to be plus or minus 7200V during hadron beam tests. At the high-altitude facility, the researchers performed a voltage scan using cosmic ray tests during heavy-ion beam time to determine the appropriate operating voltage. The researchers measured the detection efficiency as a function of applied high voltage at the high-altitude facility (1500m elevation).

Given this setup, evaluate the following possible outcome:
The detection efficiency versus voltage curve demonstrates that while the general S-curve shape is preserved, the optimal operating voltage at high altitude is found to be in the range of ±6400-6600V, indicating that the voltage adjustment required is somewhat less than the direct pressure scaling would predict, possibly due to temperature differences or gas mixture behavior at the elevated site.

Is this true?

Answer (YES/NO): NO